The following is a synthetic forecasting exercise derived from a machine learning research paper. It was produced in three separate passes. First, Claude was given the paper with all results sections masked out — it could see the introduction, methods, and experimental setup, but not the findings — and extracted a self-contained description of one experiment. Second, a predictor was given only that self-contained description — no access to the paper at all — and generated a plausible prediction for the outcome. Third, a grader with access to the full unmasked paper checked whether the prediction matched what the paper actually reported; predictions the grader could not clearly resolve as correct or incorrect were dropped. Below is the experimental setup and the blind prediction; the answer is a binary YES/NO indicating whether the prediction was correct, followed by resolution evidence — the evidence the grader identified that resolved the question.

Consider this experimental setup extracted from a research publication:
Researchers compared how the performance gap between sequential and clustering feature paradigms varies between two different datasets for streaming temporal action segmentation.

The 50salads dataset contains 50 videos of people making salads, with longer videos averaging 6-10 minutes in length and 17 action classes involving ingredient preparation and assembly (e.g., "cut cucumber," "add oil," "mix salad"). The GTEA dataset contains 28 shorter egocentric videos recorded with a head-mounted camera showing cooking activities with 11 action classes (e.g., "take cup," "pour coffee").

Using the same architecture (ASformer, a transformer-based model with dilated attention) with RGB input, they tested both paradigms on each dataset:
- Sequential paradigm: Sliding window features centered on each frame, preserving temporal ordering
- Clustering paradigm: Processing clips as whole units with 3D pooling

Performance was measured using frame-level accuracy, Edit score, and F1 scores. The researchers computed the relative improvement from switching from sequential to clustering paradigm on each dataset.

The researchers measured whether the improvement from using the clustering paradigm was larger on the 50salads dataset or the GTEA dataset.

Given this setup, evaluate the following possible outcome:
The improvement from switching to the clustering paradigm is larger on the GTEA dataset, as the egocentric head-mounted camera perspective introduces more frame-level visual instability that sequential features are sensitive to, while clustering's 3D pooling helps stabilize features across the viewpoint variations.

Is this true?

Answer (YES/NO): NO